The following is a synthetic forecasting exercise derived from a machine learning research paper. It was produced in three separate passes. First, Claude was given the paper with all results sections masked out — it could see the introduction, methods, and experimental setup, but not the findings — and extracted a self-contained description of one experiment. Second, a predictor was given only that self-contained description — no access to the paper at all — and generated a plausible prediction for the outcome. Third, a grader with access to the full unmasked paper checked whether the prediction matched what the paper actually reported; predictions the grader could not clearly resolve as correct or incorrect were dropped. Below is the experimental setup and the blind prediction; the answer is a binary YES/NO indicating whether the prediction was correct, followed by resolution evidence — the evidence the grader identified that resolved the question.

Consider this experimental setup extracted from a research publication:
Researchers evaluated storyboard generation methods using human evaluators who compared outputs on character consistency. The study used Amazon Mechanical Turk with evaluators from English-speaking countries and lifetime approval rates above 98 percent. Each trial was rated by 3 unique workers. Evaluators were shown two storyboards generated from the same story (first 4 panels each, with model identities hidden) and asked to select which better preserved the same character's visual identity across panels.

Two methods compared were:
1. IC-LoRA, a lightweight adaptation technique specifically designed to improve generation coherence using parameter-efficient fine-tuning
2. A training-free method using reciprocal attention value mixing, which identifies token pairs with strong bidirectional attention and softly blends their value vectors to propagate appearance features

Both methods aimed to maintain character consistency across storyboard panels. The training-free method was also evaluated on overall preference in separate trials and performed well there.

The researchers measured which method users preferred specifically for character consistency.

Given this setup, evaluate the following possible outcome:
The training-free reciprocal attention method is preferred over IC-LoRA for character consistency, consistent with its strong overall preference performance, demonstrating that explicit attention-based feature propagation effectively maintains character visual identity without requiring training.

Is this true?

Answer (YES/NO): NO